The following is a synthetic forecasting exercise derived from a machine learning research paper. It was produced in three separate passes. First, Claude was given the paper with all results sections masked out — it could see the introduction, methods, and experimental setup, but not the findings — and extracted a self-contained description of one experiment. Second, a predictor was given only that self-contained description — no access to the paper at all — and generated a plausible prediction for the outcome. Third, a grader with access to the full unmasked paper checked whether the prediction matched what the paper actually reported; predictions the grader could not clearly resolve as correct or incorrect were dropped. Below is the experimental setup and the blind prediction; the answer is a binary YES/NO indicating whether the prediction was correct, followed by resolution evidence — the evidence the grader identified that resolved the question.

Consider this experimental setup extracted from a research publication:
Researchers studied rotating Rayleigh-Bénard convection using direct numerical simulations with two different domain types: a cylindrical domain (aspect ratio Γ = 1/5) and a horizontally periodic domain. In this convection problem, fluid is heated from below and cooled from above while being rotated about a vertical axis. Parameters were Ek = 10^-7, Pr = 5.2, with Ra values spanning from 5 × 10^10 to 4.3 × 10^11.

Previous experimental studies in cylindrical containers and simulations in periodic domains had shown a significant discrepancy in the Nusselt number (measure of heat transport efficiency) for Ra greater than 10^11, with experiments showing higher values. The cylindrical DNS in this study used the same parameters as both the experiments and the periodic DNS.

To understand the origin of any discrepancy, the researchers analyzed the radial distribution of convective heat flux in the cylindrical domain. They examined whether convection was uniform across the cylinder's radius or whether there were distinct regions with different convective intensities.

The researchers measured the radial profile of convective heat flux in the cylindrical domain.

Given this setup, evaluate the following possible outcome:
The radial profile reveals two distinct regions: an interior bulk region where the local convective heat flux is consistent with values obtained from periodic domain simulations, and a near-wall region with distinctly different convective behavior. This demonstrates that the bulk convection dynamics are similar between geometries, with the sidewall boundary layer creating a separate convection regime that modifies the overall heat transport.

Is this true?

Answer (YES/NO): YES